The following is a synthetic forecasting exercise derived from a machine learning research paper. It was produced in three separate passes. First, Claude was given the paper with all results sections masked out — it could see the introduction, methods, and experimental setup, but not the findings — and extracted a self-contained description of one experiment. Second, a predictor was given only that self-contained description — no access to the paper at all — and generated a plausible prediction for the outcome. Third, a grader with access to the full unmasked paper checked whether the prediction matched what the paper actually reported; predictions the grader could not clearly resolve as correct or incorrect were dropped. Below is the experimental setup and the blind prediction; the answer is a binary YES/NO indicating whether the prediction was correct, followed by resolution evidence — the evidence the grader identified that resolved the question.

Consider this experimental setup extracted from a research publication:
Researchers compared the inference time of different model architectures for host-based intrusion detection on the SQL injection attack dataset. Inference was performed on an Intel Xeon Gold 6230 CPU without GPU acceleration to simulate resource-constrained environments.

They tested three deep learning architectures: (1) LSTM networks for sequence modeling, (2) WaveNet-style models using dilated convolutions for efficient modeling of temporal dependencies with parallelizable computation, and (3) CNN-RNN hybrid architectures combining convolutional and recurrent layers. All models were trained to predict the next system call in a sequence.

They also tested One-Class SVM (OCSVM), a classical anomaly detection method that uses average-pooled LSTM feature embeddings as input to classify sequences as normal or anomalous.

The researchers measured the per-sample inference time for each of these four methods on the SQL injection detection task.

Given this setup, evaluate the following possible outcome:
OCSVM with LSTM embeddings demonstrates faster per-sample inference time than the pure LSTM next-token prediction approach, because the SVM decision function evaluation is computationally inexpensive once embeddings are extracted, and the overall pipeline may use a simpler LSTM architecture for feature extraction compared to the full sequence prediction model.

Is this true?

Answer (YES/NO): NO